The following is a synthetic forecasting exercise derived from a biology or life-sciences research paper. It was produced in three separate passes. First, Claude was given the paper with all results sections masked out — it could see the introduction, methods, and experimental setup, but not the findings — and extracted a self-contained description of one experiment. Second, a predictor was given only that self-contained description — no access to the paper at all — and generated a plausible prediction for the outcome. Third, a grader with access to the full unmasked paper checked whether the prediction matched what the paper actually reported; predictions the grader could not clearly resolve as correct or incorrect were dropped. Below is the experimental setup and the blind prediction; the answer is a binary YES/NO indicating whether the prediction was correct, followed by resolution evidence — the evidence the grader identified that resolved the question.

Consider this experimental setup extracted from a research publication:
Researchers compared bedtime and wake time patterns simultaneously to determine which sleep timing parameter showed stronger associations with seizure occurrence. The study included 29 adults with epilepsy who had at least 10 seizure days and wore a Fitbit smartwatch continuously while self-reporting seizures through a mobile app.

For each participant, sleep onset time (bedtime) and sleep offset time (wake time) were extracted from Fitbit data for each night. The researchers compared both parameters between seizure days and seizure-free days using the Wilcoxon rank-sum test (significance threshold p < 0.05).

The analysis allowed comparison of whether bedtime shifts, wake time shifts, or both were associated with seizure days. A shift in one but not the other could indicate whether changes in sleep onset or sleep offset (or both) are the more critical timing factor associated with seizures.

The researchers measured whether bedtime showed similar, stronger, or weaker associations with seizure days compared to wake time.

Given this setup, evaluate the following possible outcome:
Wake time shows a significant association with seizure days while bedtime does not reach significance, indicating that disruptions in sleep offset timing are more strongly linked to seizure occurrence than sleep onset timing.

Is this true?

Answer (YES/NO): NO